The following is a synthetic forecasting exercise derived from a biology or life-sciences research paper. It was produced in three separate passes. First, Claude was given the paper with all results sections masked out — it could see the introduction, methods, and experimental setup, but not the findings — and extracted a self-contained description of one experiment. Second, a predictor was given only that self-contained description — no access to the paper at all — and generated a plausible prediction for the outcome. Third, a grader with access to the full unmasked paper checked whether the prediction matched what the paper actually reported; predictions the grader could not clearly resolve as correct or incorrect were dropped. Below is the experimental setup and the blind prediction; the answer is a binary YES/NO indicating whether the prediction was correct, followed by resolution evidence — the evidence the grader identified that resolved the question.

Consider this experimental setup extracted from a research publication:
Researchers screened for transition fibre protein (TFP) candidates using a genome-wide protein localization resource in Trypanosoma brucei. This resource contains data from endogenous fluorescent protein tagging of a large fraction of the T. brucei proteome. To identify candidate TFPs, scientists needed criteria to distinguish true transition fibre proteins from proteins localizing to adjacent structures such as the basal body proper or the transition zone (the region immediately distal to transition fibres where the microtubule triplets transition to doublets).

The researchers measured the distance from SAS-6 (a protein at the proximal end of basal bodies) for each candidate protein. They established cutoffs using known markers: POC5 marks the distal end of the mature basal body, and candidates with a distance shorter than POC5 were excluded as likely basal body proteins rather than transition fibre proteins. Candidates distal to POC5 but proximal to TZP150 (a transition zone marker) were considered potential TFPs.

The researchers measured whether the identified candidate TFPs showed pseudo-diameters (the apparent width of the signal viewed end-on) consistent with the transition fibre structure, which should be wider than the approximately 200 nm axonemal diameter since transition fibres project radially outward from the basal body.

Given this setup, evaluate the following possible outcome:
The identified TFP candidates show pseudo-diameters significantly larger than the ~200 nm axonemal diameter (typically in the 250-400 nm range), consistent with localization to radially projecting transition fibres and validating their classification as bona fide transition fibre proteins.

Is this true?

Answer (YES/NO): NO